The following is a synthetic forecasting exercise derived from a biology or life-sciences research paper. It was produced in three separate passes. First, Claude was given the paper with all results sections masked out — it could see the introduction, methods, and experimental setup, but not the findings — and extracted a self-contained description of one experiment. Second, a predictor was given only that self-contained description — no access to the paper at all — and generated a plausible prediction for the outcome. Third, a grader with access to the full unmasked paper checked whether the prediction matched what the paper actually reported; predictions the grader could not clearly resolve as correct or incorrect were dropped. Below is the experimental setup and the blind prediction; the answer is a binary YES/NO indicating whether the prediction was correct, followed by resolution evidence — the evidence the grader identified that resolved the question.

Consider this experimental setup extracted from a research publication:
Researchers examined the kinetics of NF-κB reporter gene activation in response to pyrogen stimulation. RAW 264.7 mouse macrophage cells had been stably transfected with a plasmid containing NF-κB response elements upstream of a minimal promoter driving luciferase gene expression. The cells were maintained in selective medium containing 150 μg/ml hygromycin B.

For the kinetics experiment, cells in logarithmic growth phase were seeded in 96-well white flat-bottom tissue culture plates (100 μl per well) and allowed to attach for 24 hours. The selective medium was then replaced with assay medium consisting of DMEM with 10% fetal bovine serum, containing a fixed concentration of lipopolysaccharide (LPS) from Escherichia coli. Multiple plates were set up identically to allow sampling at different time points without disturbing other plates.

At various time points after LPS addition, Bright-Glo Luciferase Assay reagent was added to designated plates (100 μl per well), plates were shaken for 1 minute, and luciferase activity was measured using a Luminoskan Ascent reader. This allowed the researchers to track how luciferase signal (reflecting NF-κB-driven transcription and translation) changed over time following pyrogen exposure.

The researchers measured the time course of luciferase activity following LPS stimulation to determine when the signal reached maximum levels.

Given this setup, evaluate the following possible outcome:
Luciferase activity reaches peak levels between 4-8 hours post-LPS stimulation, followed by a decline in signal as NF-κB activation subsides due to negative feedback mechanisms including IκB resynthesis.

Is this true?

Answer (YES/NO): NO